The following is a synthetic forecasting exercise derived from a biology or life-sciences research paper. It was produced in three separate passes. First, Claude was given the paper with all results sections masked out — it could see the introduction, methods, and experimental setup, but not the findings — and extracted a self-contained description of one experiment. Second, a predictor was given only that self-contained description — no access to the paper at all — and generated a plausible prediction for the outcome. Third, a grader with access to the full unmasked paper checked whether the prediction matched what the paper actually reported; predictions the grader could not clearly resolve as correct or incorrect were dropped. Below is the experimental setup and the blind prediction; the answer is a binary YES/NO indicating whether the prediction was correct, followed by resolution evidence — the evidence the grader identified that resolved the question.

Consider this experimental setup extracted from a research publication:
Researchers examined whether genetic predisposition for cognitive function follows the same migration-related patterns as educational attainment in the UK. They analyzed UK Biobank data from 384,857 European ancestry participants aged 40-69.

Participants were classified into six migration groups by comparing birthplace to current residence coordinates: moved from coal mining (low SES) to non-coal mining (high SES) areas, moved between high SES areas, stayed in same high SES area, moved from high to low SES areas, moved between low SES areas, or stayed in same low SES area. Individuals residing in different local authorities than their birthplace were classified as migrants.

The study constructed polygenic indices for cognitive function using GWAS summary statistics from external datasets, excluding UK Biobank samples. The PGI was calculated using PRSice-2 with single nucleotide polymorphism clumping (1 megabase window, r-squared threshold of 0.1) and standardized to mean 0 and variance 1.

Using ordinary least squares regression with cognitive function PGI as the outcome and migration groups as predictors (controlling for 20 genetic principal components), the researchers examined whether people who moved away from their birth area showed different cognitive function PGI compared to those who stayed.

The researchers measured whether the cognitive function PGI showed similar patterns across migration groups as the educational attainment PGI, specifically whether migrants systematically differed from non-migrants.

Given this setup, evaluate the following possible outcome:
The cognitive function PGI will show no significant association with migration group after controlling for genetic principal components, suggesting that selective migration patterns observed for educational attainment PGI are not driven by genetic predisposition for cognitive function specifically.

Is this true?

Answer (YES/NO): NO